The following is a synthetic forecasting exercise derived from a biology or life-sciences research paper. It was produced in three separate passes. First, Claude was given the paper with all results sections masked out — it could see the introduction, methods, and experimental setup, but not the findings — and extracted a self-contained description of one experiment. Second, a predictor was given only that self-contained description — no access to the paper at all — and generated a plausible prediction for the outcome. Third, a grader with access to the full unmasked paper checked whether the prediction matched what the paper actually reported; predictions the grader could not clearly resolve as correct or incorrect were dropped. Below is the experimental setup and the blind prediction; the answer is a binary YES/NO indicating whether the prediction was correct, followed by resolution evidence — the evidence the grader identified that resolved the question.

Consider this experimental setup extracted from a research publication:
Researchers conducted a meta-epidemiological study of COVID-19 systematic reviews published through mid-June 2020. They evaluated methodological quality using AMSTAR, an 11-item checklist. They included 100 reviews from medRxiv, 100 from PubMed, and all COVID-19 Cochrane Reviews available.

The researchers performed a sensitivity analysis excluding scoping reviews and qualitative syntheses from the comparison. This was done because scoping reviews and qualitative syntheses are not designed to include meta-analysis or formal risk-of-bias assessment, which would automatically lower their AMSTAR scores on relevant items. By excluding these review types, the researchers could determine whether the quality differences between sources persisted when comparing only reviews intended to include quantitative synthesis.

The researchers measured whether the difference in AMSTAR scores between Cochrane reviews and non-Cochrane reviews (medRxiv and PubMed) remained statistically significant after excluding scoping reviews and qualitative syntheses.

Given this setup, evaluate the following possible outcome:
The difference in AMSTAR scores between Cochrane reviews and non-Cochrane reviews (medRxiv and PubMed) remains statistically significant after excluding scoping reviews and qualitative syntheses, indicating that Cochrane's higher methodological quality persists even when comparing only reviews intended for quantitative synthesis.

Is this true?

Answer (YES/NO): YES